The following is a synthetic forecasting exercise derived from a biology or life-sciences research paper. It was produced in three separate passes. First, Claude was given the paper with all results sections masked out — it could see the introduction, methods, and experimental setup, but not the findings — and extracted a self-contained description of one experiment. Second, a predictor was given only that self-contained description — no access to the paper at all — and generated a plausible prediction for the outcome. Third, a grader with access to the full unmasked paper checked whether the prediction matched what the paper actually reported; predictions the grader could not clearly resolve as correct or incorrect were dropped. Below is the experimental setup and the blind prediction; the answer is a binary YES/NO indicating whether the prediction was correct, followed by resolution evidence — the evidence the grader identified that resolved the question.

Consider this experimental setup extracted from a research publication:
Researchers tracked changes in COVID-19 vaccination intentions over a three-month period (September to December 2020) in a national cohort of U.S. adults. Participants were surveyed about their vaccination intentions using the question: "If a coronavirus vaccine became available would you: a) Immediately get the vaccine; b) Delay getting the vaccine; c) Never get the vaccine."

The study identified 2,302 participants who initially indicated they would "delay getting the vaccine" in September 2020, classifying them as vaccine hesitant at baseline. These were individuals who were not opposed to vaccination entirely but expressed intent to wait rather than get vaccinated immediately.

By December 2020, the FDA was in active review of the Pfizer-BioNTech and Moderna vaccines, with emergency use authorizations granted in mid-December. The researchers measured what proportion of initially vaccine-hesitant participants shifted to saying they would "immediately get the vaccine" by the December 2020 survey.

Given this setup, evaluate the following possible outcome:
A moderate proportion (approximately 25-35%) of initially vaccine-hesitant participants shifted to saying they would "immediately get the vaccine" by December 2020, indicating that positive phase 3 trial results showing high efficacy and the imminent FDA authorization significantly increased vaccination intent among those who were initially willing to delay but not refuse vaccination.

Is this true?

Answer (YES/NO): NO